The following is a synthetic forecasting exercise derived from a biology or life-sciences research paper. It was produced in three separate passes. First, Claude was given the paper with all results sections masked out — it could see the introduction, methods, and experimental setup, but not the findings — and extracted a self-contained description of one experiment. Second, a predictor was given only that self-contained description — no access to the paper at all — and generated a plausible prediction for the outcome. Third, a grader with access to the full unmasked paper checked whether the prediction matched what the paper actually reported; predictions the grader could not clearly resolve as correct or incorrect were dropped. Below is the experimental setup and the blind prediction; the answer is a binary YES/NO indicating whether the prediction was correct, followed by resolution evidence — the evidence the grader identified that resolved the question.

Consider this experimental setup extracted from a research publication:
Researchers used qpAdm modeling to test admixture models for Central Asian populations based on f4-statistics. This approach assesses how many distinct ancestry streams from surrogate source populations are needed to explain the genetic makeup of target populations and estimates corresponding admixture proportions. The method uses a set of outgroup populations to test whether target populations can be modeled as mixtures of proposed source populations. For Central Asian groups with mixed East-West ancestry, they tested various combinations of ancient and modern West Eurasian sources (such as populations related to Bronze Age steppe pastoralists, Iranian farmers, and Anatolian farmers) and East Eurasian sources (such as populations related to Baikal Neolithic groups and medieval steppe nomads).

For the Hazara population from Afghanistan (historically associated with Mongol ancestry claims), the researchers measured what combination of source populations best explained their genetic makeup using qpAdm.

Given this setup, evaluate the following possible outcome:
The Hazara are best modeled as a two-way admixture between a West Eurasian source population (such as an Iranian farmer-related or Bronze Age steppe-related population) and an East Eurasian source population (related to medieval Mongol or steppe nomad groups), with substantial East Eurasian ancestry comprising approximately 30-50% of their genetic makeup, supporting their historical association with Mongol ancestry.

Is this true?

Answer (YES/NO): NO